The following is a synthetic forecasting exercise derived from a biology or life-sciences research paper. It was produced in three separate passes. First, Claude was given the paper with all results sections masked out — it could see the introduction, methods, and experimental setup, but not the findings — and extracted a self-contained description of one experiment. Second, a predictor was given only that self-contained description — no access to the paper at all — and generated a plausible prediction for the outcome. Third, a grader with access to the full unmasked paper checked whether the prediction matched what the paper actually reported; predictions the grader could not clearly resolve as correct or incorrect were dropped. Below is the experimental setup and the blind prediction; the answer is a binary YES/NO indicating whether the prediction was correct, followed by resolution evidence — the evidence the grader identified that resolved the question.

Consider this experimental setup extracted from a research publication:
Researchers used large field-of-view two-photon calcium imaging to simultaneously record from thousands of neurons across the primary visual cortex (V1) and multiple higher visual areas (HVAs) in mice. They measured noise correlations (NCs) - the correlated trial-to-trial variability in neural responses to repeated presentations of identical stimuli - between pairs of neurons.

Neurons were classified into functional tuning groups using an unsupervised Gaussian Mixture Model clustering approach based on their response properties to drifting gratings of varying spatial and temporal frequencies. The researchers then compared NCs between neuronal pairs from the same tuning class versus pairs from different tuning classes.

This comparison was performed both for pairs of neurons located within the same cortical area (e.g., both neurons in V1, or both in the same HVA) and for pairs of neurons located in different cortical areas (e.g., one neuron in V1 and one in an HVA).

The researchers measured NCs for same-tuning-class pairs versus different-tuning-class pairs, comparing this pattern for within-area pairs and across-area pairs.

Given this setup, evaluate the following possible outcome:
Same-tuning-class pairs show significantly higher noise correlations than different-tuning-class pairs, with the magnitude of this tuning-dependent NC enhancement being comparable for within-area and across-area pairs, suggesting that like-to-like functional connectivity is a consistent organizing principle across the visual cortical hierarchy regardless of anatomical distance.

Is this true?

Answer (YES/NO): NO